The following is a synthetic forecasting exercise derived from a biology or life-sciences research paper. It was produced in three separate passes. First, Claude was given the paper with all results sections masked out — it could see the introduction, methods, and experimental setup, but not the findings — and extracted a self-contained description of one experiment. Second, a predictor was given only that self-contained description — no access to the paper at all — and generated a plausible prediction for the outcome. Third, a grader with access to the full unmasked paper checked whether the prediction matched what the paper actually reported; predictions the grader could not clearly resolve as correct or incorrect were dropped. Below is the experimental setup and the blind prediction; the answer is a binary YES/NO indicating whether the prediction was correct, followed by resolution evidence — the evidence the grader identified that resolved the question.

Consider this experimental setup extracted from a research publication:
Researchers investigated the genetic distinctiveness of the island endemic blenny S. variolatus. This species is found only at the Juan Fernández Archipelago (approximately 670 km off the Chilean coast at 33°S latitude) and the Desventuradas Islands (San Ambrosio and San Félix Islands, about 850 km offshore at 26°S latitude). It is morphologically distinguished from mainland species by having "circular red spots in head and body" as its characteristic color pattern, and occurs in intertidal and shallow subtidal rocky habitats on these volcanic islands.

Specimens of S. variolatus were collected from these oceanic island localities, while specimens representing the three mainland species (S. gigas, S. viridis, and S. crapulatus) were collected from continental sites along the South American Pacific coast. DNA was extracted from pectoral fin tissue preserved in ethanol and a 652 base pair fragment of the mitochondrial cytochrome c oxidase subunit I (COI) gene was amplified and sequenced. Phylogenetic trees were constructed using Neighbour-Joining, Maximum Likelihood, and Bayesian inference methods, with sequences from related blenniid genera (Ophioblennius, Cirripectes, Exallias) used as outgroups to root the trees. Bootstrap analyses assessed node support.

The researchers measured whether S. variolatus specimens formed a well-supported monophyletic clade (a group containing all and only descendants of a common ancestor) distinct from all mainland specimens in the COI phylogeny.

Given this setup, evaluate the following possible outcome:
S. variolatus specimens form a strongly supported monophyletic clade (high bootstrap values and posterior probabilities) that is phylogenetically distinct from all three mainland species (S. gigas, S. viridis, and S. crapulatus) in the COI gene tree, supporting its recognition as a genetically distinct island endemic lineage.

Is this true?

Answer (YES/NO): YES